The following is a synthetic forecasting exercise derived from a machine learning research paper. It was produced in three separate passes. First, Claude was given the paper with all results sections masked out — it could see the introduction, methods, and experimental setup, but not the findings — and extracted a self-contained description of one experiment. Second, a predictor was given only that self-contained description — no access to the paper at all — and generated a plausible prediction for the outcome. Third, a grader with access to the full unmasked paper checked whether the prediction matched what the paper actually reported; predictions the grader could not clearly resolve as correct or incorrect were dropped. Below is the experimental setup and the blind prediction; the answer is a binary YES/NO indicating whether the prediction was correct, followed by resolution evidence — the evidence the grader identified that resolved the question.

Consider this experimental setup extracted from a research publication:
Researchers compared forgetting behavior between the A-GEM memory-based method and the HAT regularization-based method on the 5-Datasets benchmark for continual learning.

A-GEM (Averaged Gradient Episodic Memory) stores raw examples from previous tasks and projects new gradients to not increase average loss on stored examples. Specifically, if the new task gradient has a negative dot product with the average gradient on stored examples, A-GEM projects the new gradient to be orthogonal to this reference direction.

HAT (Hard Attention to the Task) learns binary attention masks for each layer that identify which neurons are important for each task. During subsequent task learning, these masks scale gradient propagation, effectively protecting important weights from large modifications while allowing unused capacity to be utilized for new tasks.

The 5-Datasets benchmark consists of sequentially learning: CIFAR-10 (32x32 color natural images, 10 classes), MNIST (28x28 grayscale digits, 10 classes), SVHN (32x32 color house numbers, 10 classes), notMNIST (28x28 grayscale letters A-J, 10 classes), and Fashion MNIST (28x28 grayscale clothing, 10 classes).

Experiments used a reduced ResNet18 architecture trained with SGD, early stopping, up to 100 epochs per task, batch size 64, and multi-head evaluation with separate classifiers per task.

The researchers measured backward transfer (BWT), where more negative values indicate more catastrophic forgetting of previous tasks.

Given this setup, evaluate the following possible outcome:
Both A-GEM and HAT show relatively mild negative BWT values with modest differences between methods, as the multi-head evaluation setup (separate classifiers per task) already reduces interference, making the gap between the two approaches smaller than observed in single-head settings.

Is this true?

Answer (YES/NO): NO